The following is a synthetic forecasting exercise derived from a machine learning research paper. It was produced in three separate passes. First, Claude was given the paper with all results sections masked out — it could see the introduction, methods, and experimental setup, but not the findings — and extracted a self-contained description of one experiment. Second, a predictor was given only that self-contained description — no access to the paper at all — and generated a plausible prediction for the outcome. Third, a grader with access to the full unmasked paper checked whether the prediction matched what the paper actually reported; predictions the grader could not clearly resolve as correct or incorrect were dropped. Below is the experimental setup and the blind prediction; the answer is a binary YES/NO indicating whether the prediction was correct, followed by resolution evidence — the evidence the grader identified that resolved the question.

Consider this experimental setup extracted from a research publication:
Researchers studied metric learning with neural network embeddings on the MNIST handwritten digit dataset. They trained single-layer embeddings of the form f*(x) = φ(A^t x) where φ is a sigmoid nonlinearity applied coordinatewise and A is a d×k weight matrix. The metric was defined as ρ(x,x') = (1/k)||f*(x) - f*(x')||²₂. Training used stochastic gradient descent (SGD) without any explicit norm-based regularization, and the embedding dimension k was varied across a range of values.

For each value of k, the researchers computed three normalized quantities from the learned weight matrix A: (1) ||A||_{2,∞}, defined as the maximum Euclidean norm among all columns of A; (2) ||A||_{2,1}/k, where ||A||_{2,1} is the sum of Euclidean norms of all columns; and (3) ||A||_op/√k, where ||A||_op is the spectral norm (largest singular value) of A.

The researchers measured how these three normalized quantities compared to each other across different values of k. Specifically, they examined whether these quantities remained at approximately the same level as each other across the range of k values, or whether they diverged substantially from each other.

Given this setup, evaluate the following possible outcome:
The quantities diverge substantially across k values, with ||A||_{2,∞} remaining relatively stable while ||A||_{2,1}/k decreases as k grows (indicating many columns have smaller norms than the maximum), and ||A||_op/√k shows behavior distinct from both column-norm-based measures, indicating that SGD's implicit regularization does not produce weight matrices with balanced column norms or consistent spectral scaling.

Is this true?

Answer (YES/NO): NO